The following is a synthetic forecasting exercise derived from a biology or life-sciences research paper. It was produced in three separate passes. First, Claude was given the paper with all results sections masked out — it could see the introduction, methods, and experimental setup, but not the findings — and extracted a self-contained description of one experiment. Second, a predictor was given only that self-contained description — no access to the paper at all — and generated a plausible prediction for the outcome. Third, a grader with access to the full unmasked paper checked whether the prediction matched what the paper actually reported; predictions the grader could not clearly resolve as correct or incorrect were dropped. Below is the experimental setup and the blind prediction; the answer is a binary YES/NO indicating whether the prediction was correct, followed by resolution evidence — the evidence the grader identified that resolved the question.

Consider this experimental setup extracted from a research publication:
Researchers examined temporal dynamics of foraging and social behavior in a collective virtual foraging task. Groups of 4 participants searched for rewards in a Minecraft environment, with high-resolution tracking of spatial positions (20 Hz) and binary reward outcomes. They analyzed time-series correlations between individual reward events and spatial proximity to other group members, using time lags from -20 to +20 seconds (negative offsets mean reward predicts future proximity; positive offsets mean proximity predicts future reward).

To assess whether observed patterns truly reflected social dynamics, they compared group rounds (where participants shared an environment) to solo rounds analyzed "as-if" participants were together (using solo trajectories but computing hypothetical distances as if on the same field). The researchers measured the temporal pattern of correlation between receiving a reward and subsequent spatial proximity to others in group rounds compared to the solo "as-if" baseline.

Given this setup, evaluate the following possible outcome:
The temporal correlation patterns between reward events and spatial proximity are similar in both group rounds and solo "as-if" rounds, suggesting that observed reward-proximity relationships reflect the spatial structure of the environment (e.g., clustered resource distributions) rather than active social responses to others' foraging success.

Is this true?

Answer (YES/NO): NO